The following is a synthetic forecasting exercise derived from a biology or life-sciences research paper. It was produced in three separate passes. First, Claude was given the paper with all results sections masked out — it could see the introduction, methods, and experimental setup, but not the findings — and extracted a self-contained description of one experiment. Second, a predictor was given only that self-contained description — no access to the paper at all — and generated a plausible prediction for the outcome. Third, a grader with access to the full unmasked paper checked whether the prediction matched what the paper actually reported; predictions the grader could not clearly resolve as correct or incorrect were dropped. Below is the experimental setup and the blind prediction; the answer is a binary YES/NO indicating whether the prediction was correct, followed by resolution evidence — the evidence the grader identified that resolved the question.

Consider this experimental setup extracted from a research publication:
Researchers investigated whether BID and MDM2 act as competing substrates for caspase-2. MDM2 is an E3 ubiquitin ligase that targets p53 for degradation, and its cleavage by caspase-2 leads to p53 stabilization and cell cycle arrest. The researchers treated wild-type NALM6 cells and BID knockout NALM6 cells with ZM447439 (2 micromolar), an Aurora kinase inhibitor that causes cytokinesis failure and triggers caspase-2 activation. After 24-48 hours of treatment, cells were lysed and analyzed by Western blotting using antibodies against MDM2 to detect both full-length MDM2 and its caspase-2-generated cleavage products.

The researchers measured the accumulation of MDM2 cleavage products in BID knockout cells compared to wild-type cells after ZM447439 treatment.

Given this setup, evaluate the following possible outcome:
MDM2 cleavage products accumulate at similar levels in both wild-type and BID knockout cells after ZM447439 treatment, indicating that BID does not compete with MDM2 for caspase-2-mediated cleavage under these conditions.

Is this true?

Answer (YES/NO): NO